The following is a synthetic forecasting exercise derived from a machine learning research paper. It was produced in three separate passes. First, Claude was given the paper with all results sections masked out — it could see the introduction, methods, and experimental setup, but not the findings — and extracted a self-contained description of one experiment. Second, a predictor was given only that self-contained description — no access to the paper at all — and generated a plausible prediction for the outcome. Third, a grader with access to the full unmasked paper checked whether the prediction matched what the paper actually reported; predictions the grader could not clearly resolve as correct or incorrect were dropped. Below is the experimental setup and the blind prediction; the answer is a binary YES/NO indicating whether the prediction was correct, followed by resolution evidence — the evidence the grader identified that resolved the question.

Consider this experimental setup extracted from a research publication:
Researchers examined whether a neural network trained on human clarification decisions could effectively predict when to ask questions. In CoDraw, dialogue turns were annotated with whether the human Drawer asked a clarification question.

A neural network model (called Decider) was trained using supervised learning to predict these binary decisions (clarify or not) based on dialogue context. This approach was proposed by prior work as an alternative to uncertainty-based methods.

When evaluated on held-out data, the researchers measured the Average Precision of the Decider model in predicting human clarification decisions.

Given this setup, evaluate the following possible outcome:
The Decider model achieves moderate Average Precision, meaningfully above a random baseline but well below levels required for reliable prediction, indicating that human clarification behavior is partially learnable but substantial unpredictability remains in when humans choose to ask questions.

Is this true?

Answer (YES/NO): YES